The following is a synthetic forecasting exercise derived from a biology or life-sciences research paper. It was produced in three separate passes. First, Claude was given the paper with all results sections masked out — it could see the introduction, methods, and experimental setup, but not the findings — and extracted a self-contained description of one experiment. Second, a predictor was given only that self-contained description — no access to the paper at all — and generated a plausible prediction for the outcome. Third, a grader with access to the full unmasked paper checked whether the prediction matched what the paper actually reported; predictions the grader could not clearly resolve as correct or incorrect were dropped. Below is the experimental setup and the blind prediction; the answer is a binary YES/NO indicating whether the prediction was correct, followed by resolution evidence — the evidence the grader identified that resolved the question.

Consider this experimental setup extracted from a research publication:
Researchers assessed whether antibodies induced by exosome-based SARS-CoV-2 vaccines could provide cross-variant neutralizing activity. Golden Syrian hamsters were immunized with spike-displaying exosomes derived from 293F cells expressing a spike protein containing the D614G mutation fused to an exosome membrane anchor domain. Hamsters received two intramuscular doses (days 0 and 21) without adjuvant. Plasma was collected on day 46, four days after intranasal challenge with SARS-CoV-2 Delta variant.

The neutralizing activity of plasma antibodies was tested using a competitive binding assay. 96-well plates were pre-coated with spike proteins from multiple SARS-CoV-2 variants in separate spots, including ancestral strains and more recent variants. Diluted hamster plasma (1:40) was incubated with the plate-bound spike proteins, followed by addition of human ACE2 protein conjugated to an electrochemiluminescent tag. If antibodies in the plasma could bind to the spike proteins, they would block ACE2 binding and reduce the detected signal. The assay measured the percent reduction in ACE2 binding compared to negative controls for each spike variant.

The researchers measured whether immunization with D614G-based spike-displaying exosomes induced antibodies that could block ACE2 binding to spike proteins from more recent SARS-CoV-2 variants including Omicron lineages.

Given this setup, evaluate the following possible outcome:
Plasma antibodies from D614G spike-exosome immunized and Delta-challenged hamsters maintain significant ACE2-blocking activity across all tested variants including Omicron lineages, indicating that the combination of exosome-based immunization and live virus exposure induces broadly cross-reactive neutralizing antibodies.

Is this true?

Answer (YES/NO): NO